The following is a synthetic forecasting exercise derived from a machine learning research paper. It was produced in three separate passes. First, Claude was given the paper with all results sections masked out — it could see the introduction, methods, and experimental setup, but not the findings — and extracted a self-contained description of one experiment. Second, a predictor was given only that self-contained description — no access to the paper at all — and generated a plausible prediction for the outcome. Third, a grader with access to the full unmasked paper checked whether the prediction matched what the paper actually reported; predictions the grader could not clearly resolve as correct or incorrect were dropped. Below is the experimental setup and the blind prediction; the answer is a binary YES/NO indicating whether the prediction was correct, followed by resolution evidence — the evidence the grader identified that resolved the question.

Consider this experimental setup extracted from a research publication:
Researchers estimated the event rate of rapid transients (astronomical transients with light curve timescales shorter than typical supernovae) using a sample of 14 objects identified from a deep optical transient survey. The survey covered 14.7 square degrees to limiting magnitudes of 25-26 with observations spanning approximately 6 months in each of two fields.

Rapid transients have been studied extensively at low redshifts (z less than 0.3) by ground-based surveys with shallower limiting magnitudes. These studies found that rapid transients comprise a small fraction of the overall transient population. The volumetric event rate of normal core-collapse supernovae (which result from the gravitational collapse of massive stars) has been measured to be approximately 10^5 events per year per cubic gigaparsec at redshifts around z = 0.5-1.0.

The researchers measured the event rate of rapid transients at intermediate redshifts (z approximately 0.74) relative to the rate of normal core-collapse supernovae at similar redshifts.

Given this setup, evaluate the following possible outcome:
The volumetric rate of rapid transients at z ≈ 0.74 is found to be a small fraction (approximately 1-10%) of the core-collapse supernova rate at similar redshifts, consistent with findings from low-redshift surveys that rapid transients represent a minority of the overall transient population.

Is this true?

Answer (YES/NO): YES